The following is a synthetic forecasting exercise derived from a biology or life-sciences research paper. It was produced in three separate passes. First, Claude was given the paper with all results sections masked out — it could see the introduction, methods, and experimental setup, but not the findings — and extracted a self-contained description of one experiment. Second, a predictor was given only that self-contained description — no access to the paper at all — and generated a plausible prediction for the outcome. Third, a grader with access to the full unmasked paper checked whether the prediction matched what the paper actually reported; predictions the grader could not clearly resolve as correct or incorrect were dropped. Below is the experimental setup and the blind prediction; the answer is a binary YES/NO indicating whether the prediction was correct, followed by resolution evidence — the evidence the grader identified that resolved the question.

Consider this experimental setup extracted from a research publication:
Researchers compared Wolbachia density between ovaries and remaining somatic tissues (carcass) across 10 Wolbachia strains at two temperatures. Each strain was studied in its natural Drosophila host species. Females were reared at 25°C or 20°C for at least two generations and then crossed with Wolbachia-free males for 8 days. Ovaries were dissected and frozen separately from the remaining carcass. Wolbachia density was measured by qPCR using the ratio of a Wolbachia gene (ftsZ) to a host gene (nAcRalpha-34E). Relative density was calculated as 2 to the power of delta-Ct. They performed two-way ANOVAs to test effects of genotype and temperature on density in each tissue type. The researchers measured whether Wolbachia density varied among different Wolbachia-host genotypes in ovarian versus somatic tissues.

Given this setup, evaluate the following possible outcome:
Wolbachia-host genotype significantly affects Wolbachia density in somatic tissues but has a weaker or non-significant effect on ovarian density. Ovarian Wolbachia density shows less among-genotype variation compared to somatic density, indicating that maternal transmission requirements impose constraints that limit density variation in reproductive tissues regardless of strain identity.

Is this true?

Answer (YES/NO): NO